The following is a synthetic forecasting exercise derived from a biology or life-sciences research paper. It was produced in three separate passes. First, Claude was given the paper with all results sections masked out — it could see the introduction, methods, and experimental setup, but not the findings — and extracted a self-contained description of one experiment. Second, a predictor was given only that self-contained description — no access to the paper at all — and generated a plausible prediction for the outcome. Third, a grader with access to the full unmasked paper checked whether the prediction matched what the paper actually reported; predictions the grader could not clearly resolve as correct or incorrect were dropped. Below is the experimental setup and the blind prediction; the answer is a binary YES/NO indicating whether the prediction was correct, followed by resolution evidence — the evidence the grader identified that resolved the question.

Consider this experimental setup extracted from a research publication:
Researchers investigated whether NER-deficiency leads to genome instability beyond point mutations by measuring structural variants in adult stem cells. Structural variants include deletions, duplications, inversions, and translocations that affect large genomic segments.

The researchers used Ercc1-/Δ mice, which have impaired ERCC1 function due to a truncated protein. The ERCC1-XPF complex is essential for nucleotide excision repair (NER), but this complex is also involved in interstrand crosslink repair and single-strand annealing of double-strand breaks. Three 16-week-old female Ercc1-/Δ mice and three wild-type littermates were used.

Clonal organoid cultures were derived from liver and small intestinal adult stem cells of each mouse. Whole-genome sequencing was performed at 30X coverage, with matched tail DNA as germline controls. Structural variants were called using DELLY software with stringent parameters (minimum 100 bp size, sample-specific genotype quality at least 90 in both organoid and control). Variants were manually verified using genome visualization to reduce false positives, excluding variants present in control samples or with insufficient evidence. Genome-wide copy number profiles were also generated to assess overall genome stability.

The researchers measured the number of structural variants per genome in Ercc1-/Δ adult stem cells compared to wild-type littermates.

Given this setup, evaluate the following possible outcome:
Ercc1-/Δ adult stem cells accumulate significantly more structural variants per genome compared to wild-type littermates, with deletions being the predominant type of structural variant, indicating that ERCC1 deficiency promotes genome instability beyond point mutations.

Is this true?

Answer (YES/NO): NO